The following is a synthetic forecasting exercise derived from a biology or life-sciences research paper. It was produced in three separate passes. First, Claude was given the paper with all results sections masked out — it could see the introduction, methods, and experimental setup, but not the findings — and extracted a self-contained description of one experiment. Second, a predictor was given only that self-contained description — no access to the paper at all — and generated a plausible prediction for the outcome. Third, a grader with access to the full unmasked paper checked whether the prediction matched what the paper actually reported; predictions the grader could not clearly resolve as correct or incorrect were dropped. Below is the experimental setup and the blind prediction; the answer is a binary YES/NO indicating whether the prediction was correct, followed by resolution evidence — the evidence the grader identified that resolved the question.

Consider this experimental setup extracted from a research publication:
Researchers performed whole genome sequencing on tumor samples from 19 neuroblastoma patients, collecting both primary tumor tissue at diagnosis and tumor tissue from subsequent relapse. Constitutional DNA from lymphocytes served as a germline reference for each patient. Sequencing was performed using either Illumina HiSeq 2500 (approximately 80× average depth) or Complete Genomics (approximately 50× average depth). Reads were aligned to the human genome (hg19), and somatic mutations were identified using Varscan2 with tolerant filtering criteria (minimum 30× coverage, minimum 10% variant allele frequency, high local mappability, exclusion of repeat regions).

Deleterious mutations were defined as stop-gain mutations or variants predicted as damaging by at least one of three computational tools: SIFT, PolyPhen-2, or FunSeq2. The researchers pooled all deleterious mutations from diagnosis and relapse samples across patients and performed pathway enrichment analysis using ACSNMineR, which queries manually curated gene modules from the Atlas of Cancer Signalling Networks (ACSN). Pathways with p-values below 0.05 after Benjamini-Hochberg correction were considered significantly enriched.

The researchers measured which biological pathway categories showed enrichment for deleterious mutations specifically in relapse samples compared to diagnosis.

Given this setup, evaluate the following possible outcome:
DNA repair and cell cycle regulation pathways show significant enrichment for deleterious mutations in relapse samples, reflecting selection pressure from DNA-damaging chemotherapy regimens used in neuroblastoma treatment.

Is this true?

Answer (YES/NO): NO